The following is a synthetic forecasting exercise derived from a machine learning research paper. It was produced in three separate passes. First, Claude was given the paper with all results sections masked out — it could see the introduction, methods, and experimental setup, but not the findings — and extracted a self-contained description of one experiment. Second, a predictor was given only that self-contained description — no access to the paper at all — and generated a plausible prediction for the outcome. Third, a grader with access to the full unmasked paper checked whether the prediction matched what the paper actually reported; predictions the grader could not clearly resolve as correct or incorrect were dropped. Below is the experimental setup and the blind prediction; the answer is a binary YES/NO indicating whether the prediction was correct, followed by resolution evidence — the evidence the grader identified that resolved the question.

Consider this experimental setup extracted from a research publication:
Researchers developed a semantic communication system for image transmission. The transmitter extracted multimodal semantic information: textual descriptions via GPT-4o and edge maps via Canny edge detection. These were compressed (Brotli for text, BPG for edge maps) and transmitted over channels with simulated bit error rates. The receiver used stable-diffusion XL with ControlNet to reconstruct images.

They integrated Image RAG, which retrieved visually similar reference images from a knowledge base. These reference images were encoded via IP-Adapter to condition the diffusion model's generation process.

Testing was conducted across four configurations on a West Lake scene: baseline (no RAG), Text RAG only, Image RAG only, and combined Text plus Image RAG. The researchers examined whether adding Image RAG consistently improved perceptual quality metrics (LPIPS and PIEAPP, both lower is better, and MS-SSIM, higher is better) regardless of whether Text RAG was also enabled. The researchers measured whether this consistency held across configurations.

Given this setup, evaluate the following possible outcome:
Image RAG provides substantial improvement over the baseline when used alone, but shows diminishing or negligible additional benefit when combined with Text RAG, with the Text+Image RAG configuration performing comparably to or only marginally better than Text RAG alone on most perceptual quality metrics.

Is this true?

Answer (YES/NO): NO